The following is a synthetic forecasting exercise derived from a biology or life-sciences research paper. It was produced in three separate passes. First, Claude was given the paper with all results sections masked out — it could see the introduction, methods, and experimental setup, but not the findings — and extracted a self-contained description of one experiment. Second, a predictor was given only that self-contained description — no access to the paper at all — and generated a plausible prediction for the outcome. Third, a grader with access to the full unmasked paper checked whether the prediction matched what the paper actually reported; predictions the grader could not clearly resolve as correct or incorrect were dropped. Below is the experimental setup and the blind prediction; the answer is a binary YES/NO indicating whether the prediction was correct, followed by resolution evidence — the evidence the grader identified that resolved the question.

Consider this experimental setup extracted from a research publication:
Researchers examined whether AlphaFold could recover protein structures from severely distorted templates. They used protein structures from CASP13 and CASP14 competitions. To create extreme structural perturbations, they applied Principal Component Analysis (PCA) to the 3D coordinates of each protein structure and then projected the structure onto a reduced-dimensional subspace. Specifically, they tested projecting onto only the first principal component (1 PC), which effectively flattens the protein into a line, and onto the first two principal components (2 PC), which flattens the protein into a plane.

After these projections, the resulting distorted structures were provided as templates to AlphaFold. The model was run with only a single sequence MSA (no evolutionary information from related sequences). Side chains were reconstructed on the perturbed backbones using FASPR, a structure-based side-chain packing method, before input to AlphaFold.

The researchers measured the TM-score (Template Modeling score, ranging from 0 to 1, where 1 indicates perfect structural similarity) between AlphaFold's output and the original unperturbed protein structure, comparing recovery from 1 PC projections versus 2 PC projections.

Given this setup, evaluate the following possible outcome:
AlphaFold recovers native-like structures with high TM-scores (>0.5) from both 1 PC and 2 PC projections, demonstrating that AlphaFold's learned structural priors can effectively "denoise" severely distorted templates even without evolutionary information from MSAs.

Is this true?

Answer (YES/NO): NO